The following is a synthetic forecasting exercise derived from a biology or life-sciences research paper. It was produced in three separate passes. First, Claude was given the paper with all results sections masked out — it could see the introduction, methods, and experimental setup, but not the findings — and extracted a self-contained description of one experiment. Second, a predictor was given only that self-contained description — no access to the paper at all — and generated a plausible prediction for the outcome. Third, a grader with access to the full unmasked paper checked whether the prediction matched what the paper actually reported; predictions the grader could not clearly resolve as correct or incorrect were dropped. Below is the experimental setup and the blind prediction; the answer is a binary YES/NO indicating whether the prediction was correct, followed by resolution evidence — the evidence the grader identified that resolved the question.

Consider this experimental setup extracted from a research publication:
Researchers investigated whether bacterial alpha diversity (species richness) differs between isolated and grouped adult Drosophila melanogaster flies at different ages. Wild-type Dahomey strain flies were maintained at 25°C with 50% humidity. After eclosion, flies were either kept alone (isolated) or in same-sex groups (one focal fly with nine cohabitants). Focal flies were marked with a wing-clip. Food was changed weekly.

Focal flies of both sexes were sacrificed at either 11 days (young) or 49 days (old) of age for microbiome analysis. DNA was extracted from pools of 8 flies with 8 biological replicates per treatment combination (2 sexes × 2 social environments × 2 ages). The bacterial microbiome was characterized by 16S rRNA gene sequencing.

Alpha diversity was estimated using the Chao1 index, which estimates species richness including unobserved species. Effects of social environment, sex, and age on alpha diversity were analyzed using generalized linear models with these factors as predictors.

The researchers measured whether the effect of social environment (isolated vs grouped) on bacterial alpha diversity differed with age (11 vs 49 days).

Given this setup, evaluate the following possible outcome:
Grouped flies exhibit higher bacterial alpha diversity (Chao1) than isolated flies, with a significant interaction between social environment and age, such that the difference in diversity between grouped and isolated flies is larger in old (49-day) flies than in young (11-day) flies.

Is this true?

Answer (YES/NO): YES